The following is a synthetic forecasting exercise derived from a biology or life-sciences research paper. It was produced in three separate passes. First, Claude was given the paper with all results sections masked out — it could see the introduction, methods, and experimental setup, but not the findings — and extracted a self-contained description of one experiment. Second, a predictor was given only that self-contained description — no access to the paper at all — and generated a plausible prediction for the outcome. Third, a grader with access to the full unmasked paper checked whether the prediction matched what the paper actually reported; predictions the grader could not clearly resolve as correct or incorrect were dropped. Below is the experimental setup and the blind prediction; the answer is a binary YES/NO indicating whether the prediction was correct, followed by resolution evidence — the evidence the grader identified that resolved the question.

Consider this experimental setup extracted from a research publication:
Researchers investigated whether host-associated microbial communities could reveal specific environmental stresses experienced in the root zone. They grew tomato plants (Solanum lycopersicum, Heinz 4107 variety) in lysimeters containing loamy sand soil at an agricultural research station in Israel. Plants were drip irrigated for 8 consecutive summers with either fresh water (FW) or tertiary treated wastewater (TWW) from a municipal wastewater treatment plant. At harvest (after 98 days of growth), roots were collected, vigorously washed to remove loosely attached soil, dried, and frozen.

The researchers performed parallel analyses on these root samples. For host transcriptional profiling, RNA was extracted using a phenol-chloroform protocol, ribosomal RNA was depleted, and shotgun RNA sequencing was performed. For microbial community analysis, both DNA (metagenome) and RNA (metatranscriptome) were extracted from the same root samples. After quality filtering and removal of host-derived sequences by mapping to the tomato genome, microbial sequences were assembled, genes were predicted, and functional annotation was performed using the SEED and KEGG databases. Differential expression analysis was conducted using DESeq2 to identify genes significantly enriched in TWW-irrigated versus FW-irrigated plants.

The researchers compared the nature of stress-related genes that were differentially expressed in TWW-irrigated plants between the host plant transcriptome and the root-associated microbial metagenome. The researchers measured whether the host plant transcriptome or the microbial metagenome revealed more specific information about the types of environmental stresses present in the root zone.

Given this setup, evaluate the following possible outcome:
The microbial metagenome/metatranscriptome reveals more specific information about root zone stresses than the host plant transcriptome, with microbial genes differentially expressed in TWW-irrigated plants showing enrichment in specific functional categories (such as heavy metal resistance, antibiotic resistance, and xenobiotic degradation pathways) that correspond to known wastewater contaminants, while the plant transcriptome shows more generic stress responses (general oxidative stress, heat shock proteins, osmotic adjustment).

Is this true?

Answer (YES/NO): NO